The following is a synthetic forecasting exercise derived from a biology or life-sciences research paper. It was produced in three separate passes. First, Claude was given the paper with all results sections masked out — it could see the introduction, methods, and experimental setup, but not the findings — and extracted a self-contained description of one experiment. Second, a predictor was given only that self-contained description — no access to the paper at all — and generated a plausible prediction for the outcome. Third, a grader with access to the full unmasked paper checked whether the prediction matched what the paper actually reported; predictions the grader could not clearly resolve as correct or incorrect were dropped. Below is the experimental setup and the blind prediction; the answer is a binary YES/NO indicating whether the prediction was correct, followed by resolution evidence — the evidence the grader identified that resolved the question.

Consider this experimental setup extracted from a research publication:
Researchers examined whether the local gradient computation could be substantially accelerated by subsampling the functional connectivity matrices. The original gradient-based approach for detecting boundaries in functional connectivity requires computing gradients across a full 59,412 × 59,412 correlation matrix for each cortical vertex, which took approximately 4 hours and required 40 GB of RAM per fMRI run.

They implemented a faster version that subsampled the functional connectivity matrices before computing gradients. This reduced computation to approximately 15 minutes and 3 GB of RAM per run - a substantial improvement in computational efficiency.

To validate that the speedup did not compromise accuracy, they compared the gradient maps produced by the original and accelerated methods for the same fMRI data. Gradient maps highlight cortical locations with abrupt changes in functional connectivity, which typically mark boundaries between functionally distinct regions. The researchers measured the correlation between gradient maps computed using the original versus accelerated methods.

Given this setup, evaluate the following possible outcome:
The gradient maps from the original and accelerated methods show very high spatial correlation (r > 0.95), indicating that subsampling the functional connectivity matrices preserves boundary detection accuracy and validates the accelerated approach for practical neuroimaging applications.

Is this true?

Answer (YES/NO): YES